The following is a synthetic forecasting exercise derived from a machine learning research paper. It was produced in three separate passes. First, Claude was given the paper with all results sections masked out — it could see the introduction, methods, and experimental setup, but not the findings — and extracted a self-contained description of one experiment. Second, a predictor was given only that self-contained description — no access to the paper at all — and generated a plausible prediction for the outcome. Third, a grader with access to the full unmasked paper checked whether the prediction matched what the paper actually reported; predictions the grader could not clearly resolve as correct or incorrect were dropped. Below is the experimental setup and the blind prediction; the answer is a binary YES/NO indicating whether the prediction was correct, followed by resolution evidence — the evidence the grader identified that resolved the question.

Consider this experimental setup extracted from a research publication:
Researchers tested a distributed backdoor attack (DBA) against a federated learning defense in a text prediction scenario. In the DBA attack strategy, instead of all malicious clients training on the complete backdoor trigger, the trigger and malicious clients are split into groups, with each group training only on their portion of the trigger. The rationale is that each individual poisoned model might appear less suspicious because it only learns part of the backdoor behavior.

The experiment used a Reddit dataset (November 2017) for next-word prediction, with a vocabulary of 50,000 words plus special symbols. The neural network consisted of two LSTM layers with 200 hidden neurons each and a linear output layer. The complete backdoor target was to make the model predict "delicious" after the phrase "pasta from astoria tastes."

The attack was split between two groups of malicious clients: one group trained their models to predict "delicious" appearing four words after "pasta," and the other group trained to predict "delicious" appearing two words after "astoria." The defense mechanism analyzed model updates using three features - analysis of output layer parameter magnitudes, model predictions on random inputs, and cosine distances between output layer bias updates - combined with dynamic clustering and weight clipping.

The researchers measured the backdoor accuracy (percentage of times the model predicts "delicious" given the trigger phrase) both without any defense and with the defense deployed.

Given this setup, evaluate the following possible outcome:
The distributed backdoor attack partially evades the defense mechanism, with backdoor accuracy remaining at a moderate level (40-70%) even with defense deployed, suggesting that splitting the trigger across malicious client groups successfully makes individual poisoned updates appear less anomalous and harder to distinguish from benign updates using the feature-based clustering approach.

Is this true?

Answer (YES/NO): NO